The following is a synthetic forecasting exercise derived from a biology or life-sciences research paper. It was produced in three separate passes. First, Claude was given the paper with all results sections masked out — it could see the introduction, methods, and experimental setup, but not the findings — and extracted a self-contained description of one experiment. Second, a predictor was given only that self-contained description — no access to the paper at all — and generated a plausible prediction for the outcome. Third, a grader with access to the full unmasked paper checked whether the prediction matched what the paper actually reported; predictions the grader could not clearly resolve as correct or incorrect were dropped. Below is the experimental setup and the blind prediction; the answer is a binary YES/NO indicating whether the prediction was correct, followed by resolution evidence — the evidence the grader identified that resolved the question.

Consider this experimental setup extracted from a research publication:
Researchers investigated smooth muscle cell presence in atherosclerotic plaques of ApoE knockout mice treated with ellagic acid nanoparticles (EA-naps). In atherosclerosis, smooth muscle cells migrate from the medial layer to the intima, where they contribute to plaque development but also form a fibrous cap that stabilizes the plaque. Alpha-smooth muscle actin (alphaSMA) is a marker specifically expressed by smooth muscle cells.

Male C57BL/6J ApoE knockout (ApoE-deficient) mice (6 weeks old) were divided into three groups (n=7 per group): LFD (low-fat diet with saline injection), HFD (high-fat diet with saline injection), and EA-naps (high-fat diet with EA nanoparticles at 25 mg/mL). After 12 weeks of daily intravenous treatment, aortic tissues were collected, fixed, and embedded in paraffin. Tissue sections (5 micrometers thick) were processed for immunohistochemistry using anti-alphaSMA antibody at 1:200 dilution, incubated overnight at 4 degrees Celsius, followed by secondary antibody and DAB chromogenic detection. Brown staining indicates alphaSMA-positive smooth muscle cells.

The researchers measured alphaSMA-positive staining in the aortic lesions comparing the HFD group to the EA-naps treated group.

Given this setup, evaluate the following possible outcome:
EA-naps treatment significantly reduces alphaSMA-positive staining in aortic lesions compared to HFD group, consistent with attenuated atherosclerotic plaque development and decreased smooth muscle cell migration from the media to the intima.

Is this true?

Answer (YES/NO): YES